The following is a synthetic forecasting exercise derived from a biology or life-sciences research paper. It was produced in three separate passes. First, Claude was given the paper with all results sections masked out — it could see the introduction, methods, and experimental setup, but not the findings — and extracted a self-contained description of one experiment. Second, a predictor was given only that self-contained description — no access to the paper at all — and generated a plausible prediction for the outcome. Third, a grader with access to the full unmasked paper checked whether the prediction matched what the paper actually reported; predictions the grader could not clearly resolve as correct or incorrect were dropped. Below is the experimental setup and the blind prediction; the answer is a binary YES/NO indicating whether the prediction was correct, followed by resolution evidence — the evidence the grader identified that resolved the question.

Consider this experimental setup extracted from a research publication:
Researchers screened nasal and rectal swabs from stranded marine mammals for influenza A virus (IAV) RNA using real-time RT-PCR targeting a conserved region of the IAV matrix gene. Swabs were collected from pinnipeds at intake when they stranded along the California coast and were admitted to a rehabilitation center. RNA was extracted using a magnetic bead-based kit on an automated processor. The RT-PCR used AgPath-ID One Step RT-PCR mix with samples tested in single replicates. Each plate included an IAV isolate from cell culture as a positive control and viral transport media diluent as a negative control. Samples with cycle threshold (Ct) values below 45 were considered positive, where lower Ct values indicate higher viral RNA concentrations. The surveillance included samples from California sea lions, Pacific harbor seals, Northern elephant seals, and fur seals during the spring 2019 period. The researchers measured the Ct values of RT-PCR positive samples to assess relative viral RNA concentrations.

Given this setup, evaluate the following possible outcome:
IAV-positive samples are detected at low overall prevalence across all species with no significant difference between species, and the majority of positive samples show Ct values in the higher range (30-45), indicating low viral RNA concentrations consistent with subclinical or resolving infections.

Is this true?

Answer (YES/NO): NO